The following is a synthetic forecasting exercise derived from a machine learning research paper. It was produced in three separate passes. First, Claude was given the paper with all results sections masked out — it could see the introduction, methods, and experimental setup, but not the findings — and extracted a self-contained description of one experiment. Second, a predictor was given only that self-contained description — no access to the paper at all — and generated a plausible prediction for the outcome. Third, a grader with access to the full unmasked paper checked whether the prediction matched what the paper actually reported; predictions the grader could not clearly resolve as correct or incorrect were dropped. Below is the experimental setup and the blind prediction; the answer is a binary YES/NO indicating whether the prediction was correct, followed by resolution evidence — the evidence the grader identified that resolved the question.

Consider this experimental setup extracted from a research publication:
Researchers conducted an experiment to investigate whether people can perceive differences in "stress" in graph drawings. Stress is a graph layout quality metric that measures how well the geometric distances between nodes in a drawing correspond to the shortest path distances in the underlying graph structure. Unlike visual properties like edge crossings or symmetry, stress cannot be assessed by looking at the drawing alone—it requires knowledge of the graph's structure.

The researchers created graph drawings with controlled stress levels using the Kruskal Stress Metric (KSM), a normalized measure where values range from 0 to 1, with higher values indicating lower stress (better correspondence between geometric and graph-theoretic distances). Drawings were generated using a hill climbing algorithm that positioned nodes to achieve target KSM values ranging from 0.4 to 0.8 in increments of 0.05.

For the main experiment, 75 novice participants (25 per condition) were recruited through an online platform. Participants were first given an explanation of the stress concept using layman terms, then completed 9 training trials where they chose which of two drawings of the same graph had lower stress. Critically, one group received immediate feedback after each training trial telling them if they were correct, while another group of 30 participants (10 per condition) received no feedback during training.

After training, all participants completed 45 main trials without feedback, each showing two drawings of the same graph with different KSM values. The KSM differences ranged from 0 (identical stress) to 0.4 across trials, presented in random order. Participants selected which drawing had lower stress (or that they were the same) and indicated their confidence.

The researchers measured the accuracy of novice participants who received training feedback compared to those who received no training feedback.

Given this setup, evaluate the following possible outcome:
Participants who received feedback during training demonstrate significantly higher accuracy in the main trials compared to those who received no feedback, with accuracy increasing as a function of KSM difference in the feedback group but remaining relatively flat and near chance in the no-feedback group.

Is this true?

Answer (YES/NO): NO